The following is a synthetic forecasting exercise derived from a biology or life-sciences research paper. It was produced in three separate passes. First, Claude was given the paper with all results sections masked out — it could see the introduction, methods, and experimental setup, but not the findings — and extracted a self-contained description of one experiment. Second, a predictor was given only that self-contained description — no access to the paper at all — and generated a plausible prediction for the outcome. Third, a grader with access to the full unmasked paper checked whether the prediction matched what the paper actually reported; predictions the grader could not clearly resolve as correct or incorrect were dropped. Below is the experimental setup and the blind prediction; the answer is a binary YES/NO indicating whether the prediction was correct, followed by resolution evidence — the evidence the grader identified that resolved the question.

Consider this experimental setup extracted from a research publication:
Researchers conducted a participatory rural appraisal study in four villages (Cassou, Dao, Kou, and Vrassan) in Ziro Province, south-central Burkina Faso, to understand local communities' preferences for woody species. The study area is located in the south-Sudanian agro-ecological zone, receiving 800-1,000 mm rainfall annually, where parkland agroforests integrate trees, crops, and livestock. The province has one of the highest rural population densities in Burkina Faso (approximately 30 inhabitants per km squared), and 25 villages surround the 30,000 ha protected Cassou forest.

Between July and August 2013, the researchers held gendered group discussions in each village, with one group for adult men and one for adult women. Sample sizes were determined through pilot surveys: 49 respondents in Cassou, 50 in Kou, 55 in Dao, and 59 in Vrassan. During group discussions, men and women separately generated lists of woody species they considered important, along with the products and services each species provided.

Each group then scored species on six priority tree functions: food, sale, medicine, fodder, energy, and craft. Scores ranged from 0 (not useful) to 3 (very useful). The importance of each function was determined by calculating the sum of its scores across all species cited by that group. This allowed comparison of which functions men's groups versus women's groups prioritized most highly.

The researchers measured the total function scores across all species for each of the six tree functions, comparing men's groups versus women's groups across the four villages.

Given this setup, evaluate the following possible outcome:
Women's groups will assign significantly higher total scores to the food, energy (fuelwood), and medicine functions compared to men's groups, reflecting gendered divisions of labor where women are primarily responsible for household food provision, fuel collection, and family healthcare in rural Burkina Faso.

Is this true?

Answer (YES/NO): NO